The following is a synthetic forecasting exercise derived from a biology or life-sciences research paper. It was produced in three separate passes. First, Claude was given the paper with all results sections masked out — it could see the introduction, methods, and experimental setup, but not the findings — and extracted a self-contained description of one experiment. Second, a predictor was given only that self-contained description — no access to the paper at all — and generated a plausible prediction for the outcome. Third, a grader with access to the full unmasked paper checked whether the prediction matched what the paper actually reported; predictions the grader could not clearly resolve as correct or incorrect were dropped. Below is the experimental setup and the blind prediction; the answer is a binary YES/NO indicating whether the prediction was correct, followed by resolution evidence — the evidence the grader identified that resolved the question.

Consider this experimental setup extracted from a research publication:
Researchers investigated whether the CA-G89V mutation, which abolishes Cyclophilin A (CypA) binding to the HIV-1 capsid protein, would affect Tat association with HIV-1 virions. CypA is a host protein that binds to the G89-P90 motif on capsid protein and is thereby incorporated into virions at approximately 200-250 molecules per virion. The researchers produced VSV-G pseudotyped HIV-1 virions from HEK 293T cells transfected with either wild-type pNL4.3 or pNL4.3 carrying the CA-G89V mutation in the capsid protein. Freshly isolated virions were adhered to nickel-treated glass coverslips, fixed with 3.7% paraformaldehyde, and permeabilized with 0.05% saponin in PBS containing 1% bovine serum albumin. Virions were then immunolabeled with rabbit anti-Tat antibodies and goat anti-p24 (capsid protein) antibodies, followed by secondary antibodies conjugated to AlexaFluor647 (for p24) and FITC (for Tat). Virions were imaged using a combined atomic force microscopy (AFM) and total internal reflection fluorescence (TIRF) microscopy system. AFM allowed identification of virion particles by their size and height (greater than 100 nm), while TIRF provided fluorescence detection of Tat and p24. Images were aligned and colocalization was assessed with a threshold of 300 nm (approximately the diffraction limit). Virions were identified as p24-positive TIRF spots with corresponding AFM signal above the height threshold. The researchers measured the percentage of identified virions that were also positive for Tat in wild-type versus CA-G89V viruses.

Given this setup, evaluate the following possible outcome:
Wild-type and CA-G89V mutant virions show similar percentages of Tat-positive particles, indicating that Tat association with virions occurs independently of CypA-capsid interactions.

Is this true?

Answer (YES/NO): NO